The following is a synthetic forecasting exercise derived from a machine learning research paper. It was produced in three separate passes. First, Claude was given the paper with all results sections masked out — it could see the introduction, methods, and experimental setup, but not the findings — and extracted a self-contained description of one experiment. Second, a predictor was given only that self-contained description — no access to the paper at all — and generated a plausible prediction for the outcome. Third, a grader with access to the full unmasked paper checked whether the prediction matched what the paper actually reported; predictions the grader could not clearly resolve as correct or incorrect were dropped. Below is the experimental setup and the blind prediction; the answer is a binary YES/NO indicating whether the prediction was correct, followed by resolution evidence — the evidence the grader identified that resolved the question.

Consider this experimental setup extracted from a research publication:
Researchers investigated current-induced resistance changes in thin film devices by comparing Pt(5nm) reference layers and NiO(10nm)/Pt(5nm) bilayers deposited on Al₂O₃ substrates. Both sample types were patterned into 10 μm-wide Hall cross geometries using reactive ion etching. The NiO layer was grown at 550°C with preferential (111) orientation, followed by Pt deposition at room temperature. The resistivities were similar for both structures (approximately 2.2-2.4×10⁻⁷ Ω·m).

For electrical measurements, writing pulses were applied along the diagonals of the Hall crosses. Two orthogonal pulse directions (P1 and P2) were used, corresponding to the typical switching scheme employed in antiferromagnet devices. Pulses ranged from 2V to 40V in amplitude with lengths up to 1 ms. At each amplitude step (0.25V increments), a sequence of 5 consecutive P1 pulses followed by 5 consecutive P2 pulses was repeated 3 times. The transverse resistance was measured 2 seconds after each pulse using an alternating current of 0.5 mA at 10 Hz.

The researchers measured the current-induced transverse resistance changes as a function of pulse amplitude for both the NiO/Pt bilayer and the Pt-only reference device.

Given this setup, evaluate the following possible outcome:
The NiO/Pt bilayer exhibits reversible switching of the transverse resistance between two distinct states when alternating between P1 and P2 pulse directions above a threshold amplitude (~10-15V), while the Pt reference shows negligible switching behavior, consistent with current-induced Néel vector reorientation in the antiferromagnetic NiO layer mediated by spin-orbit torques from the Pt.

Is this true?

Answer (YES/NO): NO